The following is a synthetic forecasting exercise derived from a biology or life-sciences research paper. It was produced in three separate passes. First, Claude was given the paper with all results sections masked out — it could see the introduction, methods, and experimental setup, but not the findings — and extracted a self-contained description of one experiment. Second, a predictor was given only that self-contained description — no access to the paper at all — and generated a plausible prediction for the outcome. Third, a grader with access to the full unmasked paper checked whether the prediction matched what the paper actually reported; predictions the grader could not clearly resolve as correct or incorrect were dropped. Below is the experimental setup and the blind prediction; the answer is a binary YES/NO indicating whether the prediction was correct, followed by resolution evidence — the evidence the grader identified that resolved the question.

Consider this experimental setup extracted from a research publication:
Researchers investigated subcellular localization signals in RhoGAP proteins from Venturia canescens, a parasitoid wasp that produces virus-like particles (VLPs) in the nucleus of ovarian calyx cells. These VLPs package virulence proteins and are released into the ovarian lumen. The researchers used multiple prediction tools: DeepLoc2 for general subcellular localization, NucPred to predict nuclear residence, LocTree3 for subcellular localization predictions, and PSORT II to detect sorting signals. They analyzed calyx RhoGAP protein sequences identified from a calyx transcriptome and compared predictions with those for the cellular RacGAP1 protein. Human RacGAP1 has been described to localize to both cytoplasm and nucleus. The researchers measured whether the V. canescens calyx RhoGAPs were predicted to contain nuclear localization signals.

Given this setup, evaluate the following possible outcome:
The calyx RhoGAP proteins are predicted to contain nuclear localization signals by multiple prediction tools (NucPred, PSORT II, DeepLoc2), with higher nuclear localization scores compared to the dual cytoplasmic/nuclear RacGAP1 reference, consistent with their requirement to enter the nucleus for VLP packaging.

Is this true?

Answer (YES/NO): NO